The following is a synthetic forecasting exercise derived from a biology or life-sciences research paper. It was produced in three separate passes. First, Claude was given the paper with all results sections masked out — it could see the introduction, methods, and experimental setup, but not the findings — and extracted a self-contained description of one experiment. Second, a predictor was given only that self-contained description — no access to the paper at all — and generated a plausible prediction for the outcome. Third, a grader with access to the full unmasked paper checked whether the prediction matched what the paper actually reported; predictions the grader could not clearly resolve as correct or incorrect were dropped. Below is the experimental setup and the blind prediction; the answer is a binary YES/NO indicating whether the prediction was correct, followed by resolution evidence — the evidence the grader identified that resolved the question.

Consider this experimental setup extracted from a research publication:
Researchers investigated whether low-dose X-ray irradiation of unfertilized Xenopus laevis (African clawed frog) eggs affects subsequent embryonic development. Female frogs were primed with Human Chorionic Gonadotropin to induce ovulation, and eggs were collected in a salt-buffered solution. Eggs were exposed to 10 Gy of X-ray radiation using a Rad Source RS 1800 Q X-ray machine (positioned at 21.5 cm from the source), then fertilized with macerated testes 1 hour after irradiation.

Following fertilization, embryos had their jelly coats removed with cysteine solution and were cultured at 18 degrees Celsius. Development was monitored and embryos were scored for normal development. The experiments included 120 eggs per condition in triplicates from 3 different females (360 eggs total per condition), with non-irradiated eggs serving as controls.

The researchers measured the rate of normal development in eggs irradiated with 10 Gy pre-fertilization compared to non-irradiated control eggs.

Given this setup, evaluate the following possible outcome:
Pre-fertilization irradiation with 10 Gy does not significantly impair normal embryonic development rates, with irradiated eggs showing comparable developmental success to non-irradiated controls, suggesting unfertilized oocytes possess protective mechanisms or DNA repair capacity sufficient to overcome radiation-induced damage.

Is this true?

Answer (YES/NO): NO